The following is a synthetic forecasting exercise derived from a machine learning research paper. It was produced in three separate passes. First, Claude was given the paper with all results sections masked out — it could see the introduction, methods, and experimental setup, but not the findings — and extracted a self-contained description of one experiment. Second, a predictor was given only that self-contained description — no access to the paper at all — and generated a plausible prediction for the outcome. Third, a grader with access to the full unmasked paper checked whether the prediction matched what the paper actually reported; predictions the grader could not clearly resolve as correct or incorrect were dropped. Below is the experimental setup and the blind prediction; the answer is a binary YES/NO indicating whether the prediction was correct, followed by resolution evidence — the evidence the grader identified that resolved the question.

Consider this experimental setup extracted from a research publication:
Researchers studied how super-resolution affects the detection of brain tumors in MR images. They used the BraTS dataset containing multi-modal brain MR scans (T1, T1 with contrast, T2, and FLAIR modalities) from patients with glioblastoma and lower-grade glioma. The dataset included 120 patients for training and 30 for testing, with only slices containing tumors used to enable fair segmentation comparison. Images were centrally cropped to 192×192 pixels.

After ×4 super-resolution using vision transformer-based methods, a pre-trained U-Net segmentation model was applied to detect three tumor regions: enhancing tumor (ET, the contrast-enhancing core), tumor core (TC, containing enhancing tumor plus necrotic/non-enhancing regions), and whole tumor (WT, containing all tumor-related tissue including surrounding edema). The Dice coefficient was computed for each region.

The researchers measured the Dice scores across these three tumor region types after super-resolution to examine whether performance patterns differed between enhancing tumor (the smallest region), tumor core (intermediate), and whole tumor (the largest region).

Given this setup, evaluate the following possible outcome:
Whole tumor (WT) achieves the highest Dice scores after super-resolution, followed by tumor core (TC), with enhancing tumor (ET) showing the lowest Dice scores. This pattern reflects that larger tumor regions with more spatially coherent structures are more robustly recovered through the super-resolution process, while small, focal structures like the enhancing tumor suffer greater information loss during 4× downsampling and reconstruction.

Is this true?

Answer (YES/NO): NO